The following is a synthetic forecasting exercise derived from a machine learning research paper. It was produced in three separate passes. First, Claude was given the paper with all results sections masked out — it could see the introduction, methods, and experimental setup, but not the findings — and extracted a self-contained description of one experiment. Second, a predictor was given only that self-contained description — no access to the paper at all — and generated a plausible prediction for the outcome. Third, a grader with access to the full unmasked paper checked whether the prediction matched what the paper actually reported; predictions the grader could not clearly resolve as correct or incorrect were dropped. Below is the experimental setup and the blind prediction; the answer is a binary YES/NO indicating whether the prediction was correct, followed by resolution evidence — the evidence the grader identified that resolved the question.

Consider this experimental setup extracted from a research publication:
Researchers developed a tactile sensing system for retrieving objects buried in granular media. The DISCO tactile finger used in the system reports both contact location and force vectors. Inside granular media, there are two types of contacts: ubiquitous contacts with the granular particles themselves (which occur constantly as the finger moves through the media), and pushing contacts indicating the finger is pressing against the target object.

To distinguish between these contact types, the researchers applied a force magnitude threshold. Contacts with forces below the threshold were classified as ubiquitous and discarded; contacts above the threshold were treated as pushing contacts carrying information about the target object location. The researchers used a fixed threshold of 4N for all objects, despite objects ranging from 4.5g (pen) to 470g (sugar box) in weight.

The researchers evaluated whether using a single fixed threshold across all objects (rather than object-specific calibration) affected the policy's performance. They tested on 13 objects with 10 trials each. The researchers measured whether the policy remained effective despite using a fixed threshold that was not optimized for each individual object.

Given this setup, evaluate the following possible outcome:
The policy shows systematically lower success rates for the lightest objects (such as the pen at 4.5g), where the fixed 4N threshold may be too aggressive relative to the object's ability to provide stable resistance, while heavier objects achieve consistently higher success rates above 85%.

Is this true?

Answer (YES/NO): NO